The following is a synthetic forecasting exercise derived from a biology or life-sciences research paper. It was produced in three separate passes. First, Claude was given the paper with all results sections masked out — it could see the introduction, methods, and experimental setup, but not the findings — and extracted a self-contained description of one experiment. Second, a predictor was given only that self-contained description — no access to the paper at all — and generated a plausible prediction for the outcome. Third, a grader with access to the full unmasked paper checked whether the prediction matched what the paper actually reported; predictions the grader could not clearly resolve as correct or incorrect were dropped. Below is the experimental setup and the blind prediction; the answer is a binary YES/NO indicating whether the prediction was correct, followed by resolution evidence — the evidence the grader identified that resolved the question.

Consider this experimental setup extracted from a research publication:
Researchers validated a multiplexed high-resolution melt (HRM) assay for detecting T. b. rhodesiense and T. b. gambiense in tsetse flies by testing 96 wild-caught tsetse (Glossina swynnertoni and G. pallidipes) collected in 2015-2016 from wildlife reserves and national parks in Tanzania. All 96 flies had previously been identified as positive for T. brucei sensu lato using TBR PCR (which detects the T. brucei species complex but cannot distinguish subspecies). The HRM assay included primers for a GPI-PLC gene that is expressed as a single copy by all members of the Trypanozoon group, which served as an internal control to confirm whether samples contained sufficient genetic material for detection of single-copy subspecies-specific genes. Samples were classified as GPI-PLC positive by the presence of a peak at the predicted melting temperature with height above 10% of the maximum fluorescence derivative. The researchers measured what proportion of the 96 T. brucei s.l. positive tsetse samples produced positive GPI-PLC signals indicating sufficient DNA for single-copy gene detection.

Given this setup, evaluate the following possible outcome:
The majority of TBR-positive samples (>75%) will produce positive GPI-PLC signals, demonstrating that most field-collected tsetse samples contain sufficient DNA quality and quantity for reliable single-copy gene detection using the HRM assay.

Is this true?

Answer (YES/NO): NO